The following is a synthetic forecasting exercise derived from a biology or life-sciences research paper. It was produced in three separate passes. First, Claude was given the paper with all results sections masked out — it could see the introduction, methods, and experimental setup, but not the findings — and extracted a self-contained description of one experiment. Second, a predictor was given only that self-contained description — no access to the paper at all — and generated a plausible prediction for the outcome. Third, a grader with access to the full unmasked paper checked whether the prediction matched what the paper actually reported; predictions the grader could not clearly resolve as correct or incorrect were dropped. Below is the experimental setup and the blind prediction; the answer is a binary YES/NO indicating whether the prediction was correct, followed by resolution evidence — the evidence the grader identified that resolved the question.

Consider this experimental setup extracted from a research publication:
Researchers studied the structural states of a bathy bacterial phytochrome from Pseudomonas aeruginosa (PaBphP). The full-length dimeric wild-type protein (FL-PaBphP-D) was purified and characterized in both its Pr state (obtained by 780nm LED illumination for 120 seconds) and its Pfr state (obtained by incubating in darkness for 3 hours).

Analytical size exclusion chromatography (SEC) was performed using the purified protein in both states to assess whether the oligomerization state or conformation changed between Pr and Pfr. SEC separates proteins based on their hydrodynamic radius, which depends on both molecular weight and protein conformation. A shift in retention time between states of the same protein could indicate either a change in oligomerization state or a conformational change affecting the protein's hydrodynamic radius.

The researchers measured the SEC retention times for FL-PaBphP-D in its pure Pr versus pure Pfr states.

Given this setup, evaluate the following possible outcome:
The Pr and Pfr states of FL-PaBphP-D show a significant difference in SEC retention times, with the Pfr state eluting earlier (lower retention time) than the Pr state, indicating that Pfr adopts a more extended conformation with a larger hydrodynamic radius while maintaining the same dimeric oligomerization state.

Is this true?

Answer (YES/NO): NO